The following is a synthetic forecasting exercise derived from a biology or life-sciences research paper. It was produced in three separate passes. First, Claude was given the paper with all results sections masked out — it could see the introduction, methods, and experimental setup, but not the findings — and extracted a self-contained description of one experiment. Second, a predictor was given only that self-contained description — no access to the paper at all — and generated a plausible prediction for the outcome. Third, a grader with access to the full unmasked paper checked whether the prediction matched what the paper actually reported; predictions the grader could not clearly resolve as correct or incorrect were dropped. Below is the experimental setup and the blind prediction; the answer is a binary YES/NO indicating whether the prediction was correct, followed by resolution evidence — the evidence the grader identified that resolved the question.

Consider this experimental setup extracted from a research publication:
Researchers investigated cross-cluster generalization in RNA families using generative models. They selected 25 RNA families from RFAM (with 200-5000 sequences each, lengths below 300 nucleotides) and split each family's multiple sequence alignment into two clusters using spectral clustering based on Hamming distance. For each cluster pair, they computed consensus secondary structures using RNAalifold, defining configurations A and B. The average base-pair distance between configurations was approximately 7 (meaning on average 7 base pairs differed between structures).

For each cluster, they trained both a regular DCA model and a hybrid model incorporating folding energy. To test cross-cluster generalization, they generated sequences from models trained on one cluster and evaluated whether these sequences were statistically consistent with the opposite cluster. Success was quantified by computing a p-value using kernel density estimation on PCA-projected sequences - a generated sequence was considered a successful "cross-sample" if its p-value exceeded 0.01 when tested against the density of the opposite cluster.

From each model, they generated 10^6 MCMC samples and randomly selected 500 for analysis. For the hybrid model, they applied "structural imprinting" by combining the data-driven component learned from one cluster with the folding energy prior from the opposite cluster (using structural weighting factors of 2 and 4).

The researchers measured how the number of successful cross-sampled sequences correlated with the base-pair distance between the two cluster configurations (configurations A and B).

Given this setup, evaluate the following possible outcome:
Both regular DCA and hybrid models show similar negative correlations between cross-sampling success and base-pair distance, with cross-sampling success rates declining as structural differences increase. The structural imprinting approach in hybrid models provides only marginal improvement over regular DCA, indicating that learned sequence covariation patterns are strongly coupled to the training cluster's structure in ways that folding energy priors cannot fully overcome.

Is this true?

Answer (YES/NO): NO